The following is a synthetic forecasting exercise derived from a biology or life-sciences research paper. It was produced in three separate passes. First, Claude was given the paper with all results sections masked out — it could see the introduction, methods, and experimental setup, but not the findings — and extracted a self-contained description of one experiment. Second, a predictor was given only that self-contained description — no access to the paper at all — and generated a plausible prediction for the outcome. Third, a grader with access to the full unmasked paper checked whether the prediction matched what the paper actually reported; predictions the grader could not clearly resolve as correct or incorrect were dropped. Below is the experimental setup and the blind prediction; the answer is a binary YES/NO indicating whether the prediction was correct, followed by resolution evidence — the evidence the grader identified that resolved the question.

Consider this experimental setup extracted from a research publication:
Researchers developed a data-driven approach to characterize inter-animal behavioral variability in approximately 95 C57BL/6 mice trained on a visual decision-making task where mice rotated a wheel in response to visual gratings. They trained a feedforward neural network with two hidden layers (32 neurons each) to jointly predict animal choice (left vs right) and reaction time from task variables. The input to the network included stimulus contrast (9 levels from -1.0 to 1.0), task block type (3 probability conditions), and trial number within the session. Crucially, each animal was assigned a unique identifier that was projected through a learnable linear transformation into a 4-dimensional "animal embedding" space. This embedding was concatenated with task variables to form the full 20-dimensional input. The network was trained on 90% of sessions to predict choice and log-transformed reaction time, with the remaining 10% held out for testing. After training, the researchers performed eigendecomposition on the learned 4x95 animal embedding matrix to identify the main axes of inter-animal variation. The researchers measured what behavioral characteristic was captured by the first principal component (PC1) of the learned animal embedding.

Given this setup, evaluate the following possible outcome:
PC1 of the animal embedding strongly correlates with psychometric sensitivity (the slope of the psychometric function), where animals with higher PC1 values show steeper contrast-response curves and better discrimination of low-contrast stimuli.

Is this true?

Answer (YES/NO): NO